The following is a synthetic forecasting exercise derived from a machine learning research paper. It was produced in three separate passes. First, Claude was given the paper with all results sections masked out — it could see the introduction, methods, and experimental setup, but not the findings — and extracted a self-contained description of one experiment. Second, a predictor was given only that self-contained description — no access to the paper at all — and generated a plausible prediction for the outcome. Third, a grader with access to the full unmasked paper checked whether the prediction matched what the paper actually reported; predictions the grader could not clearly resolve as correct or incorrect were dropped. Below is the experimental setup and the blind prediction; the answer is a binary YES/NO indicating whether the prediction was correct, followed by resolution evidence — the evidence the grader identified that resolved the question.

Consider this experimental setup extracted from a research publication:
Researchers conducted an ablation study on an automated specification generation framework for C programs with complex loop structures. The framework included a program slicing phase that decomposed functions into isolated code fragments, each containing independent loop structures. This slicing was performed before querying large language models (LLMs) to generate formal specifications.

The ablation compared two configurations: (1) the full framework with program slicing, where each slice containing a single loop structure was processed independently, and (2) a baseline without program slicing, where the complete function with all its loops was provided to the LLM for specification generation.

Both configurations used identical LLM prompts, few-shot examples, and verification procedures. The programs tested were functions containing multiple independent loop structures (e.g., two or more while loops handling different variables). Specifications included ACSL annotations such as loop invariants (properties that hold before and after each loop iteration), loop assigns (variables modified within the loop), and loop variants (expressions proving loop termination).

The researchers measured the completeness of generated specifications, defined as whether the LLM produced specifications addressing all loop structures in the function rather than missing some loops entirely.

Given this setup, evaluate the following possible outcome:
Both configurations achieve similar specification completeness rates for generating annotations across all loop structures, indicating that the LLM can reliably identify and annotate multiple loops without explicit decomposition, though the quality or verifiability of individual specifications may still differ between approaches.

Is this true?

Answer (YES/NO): NO